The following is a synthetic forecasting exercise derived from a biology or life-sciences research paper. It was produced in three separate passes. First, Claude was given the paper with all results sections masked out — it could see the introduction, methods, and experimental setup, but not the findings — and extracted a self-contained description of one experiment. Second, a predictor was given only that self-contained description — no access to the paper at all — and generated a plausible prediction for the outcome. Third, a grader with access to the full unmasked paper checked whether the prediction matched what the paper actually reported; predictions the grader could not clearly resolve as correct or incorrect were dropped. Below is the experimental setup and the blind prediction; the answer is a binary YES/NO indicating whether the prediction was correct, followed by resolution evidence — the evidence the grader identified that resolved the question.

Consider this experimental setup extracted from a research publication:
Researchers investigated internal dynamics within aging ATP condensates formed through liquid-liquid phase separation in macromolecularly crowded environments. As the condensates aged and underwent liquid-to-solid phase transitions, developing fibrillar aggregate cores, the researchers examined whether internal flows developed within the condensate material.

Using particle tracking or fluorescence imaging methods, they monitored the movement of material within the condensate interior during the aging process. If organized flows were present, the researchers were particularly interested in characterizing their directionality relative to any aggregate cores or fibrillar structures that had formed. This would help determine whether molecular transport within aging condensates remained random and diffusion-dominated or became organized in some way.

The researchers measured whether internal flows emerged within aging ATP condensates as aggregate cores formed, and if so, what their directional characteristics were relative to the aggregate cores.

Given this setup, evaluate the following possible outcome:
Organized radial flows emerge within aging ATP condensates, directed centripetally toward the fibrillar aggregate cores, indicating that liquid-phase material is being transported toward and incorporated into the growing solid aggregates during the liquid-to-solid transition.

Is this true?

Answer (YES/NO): YES